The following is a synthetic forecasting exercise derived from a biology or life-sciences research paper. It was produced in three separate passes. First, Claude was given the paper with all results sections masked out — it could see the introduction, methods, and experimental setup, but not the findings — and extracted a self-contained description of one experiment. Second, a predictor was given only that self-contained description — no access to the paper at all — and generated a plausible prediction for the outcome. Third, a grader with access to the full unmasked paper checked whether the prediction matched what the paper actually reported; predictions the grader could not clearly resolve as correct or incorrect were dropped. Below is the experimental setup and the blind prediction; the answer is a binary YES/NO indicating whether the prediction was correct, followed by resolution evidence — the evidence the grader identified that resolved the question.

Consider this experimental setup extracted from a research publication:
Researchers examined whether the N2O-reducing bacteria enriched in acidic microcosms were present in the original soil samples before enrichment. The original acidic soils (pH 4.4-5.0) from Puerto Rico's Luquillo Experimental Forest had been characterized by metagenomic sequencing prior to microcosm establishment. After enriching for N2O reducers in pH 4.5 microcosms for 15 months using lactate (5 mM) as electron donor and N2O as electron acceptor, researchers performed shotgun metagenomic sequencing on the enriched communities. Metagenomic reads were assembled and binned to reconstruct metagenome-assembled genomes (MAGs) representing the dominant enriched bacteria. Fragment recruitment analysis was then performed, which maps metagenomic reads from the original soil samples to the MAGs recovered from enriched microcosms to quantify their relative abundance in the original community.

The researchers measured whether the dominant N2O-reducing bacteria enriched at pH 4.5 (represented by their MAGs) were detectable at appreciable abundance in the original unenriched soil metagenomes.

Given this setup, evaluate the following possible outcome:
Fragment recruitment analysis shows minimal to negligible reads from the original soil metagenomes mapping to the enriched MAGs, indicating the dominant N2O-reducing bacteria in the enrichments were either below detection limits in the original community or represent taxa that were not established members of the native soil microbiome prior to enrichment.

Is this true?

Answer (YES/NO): NO